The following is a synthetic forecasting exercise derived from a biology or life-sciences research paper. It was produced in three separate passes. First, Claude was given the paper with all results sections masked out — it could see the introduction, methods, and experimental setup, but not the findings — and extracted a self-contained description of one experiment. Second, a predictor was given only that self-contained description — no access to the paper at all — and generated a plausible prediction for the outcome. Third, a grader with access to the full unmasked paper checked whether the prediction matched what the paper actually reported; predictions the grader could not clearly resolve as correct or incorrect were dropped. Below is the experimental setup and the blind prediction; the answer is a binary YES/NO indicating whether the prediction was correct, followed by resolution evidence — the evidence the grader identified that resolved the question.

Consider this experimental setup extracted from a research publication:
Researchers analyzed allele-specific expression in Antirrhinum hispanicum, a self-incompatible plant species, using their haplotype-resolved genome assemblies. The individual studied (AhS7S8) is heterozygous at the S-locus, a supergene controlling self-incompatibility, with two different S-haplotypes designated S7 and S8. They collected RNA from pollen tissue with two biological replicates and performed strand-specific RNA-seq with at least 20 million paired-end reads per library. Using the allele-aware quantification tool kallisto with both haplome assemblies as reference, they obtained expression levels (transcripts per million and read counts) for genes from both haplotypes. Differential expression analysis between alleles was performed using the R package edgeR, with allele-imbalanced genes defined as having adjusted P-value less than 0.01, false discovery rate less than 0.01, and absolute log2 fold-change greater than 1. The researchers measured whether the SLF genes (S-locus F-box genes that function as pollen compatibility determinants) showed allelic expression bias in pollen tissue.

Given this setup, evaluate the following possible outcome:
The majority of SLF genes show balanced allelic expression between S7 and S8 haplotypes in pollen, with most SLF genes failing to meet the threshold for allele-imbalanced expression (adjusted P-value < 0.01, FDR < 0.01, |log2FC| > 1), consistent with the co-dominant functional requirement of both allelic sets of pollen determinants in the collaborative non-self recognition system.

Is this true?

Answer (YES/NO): YES